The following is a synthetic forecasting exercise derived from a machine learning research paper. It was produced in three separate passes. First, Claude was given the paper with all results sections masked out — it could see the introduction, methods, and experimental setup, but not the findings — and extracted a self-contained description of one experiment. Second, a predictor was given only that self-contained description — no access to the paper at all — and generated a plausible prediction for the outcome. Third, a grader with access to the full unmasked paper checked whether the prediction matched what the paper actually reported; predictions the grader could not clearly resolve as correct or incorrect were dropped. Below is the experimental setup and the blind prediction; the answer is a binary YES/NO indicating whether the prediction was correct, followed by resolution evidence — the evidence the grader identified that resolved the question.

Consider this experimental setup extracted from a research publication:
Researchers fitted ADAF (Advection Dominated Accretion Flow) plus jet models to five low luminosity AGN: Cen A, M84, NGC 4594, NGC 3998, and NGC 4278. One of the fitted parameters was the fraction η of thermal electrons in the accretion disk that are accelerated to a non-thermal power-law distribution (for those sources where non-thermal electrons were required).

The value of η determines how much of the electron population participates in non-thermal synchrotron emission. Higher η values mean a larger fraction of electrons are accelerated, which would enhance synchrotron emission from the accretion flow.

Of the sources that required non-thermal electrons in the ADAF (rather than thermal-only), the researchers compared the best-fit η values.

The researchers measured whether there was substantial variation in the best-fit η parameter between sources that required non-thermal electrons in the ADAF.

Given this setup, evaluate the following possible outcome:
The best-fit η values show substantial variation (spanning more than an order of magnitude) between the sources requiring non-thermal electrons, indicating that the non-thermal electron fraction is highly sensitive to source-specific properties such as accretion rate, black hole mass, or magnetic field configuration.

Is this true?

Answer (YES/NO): NO